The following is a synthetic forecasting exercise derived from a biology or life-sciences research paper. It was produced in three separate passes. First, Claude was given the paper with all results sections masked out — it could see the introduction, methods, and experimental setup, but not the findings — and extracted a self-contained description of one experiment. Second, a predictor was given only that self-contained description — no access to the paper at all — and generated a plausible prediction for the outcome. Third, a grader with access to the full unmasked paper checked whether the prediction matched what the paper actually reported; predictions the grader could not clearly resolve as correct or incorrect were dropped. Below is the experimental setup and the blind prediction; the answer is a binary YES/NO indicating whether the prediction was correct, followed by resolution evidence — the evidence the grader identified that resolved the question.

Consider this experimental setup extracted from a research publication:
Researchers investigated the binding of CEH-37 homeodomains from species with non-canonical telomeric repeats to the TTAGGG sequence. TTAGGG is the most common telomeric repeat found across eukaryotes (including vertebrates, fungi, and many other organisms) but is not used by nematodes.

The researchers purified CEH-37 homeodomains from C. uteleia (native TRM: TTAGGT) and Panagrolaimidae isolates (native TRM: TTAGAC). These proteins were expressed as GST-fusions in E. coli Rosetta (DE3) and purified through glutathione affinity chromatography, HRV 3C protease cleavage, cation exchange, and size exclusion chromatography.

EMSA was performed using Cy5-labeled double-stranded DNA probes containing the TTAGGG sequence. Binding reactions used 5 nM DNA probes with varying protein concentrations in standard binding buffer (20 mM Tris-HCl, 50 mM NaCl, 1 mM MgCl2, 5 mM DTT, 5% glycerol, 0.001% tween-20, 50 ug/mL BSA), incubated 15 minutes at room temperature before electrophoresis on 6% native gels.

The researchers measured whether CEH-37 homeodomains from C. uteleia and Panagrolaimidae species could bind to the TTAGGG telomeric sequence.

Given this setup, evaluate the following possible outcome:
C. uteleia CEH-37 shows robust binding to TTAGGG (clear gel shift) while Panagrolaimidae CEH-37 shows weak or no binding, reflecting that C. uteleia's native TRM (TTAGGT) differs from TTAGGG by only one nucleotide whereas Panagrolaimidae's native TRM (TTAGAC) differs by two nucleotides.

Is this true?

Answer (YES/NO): NO